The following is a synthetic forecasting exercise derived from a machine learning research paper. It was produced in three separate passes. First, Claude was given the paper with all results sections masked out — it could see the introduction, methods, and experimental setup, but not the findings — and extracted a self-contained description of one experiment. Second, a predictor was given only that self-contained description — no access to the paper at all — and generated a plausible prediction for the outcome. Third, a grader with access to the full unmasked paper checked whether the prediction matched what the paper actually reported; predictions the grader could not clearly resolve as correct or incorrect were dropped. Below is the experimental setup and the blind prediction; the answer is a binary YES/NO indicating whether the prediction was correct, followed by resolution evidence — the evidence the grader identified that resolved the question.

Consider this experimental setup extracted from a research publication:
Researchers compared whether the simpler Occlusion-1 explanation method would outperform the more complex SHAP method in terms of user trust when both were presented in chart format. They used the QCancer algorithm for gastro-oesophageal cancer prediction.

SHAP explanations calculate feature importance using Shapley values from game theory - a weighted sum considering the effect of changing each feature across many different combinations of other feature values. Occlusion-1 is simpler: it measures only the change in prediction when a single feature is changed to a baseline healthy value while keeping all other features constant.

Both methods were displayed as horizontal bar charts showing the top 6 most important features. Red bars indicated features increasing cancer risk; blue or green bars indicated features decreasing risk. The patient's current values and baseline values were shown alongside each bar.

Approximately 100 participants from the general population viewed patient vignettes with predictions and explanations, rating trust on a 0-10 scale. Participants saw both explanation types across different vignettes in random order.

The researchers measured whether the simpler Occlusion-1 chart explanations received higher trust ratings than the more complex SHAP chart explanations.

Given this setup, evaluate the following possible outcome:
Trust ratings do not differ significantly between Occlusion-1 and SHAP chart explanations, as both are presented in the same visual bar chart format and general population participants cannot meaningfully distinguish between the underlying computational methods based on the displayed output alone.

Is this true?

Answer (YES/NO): YES